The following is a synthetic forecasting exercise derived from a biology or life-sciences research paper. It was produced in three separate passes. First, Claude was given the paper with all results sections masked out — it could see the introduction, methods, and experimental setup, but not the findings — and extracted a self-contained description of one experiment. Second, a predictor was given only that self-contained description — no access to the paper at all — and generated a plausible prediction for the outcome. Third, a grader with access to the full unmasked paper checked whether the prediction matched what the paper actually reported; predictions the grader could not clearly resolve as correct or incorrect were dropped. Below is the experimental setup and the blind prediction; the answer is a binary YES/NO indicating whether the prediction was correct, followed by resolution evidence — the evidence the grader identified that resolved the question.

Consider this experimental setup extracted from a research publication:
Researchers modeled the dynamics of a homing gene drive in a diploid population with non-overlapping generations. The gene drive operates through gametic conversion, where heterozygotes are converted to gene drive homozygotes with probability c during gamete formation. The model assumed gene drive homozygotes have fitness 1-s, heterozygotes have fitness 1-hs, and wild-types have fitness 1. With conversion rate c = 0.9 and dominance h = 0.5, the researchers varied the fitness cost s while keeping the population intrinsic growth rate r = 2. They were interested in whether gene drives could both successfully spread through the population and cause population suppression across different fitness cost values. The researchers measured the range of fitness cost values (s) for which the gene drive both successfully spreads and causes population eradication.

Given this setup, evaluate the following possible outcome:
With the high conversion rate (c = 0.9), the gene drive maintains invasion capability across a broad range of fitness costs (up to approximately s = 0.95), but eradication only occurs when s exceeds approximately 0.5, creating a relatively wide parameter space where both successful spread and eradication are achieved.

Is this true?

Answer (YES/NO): YES